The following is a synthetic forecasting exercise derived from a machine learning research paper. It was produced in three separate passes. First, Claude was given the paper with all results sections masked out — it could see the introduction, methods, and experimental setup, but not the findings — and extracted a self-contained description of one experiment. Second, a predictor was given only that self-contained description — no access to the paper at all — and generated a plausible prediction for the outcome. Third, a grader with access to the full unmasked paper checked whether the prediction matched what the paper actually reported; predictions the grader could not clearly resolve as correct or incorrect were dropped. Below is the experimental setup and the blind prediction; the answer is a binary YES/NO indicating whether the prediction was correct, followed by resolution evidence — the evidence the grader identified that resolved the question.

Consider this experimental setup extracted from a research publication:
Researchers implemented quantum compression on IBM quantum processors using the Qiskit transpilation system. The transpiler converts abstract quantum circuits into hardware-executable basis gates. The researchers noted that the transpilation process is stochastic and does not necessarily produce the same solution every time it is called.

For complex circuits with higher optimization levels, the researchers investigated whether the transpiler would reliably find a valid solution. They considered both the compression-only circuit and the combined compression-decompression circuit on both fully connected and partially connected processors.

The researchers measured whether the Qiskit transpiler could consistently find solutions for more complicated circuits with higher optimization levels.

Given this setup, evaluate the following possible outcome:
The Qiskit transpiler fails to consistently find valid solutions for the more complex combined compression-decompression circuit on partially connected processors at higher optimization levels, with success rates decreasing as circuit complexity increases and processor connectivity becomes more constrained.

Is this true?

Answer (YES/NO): YES